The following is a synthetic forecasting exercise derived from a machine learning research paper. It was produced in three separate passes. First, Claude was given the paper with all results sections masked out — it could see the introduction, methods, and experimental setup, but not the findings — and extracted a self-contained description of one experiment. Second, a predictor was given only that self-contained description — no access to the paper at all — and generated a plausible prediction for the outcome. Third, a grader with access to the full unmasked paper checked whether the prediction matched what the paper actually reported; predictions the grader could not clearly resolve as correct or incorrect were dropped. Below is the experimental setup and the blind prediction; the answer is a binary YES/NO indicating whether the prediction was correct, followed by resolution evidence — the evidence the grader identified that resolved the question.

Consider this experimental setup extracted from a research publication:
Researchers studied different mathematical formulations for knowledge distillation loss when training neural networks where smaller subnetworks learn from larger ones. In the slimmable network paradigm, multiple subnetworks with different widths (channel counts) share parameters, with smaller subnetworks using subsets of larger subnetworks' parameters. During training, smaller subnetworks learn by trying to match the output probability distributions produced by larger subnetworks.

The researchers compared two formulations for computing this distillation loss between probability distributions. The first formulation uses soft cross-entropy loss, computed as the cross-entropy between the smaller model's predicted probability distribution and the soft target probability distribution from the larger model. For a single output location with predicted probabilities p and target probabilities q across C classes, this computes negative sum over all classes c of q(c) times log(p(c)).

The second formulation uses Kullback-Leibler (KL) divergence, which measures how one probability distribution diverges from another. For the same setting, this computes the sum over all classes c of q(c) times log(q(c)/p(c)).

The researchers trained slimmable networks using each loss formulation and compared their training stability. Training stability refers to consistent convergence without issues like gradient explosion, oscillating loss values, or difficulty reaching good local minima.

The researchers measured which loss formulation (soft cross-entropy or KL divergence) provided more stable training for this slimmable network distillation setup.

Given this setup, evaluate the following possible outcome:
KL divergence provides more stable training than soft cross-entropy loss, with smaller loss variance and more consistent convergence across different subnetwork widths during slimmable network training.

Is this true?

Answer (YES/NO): NO